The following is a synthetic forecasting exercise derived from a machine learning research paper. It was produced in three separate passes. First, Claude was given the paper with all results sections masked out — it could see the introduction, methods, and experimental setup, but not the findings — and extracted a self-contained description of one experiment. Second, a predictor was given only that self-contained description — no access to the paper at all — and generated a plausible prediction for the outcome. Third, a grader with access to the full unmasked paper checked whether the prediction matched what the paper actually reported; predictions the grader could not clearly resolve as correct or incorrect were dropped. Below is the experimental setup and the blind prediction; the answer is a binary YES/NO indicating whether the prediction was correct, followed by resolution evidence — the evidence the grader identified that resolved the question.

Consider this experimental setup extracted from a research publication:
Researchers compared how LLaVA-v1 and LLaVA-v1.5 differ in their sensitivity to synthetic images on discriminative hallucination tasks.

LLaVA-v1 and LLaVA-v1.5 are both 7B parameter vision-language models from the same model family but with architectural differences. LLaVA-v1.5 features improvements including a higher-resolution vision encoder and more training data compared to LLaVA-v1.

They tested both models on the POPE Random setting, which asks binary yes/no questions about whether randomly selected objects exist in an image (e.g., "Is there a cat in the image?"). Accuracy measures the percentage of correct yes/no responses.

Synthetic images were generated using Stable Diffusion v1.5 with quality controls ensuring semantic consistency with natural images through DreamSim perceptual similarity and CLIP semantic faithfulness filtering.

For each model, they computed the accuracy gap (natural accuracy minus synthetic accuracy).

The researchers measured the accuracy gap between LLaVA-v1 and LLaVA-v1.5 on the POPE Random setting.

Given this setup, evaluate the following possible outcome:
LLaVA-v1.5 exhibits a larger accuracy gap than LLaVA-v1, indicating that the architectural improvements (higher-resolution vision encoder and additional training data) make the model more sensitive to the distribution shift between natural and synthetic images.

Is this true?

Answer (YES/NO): YES